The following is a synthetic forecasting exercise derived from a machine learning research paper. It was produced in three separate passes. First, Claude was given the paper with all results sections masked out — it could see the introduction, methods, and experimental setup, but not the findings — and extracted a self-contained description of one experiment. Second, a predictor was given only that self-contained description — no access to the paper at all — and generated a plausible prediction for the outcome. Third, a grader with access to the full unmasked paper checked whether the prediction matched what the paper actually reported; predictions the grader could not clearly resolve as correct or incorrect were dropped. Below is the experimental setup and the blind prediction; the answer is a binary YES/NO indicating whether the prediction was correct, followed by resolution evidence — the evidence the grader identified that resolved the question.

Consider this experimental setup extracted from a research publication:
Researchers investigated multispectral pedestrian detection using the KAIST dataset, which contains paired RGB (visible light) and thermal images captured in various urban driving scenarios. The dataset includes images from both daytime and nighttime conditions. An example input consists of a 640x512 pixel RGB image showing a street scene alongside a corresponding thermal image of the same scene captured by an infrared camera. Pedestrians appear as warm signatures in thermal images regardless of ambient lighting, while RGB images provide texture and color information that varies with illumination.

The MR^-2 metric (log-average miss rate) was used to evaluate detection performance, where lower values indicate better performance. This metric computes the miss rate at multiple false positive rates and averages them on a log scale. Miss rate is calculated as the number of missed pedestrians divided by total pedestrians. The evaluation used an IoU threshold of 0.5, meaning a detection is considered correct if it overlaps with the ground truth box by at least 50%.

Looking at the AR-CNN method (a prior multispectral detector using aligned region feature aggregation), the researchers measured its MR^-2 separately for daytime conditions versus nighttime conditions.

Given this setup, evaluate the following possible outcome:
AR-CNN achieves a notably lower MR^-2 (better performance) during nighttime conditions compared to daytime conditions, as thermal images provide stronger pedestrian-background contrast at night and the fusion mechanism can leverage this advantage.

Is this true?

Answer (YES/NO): YES